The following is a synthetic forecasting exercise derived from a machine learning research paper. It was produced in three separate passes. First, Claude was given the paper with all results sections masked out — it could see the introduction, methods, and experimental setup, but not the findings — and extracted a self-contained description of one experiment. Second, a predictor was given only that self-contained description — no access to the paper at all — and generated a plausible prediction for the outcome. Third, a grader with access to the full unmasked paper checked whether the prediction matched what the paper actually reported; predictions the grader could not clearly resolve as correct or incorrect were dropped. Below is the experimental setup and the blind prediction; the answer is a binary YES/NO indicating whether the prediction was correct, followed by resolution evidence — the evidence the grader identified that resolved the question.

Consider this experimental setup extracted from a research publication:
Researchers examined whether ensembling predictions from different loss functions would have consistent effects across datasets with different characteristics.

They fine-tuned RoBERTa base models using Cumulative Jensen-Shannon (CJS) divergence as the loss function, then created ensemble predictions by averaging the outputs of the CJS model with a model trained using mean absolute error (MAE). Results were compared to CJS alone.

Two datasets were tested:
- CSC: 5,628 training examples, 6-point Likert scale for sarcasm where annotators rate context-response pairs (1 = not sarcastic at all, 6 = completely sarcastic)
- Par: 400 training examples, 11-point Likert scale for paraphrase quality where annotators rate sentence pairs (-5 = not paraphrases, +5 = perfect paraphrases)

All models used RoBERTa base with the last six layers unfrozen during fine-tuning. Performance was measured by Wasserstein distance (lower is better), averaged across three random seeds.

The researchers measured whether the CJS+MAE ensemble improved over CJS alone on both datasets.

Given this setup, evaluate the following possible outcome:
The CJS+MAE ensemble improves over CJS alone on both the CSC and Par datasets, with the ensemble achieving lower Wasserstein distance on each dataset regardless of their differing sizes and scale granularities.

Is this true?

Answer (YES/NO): NO